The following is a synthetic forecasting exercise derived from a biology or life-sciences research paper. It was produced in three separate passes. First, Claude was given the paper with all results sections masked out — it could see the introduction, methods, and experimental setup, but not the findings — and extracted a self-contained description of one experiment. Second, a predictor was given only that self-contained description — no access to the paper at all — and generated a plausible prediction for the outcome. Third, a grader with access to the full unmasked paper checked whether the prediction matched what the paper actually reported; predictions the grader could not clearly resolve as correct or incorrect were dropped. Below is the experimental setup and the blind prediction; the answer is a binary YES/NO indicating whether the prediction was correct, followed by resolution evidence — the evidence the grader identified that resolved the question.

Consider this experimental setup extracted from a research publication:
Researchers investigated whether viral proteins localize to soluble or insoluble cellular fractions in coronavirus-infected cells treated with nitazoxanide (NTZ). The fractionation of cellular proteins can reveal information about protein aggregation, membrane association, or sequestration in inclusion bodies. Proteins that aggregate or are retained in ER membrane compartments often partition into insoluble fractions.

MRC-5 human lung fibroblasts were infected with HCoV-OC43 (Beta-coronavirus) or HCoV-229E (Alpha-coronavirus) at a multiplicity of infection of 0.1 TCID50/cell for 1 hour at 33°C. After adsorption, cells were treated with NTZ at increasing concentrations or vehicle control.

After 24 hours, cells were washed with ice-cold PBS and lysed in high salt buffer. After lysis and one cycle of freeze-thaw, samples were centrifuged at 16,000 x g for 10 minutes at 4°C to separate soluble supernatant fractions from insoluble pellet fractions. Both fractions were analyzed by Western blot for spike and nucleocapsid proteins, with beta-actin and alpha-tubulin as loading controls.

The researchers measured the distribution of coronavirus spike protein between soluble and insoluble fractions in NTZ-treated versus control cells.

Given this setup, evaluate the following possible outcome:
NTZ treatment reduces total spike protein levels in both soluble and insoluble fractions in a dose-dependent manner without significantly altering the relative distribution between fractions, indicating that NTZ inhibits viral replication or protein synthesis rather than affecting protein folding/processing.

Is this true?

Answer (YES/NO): NO